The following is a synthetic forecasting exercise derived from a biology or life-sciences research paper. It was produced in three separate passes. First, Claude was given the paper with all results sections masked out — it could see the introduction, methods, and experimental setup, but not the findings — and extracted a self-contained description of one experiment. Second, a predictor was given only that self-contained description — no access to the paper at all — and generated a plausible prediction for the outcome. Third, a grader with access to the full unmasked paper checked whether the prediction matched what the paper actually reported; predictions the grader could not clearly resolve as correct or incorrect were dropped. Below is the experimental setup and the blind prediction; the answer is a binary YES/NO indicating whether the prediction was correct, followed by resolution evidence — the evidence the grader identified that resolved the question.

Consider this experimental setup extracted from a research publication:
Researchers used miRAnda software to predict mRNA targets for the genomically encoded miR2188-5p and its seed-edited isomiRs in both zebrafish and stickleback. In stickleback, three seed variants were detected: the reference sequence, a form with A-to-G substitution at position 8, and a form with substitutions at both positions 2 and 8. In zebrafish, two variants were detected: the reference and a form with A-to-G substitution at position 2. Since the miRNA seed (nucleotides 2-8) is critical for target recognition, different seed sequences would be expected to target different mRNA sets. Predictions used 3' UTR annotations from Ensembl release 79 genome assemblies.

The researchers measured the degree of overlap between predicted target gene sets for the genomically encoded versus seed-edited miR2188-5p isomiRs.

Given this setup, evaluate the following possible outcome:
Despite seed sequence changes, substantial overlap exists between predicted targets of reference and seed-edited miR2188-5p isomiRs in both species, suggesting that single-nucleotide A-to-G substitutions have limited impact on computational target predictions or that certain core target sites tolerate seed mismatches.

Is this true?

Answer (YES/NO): NO